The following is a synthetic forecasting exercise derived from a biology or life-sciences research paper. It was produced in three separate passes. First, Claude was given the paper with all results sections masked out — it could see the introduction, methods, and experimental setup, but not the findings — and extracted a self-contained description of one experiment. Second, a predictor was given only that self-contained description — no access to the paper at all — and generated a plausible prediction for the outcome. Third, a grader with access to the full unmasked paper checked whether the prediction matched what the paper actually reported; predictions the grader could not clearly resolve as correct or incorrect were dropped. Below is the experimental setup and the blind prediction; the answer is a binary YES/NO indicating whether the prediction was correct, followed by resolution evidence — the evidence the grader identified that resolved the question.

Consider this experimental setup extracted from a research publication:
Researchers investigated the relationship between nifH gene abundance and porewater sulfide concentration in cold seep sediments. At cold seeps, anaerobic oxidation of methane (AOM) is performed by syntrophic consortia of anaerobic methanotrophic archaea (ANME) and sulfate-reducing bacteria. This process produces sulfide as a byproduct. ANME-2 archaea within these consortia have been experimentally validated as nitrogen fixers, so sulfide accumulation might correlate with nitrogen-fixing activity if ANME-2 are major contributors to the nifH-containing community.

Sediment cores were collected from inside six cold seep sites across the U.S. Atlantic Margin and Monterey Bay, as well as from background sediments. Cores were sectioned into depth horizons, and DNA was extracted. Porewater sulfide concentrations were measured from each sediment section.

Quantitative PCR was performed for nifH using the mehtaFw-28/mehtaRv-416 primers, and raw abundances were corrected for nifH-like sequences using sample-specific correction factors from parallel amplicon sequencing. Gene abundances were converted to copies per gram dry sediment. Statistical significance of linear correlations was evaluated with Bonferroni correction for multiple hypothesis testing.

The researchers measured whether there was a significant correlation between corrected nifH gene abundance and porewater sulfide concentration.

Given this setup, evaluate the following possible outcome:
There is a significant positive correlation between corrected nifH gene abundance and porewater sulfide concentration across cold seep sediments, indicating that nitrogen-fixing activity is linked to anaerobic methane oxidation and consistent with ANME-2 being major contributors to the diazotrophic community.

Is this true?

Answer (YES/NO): NO